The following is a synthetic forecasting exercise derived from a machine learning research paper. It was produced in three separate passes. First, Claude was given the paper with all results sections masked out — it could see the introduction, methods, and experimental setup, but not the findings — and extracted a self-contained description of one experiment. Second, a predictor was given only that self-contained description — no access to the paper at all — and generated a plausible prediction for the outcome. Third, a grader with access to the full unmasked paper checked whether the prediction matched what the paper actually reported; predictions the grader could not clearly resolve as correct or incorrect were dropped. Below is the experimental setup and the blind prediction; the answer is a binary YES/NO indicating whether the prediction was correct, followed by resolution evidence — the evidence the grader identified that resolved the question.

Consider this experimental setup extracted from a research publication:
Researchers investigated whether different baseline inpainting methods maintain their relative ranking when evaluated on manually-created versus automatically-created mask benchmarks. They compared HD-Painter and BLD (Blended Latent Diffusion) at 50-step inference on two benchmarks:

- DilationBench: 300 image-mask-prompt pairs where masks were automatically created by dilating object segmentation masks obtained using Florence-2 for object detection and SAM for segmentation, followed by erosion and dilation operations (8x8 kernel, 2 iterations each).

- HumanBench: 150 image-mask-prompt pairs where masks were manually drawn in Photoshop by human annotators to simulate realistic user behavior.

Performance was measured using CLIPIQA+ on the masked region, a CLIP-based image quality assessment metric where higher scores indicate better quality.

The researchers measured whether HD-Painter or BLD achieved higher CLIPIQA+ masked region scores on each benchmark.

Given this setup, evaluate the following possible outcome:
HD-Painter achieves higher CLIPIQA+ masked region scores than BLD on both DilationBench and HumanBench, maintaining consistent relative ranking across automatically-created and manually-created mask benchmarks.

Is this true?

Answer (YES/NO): NO